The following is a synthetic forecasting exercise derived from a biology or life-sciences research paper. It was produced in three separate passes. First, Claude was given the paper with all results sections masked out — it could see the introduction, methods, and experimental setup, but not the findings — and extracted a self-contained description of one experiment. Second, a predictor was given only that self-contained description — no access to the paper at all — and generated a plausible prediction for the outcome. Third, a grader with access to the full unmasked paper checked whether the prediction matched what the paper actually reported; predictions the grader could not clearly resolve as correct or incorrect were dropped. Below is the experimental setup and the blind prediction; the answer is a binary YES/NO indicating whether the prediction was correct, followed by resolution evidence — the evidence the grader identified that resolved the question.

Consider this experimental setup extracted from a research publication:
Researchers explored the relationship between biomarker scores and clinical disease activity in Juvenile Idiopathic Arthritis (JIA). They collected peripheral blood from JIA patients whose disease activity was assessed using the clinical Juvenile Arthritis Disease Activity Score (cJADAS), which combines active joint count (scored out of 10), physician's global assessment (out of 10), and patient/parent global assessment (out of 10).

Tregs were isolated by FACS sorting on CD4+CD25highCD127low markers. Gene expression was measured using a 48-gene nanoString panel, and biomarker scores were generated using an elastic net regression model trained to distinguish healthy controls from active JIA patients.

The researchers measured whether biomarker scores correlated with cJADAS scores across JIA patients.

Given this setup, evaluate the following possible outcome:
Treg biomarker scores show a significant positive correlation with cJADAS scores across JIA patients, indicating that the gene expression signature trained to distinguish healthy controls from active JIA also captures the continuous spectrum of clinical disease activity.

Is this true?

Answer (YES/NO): NO